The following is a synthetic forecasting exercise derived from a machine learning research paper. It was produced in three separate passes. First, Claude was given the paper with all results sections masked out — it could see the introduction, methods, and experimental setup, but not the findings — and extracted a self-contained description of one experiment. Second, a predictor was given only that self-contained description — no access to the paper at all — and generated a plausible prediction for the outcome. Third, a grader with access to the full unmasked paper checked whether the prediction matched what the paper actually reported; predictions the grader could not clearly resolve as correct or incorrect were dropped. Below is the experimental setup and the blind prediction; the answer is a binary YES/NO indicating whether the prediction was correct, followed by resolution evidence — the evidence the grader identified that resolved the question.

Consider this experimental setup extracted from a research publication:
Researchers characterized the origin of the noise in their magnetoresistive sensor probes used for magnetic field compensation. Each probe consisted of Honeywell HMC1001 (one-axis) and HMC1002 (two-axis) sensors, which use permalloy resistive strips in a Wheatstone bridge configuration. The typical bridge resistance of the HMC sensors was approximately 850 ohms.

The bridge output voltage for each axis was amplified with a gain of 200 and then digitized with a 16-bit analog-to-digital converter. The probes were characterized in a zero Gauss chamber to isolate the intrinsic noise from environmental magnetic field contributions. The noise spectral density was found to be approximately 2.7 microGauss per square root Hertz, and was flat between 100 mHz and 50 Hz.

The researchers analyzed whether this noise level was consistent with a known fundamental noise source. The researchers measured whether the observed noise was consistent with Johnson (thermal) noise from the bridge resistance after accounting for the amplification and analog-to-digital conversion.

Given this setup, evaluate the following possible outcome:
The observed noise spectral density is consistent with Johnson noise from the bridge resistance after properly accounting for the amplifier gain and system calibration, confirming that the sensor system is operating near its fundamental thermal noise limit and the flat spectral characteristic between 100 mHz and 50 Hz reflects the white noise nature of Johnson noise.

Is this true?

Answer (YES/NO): YES